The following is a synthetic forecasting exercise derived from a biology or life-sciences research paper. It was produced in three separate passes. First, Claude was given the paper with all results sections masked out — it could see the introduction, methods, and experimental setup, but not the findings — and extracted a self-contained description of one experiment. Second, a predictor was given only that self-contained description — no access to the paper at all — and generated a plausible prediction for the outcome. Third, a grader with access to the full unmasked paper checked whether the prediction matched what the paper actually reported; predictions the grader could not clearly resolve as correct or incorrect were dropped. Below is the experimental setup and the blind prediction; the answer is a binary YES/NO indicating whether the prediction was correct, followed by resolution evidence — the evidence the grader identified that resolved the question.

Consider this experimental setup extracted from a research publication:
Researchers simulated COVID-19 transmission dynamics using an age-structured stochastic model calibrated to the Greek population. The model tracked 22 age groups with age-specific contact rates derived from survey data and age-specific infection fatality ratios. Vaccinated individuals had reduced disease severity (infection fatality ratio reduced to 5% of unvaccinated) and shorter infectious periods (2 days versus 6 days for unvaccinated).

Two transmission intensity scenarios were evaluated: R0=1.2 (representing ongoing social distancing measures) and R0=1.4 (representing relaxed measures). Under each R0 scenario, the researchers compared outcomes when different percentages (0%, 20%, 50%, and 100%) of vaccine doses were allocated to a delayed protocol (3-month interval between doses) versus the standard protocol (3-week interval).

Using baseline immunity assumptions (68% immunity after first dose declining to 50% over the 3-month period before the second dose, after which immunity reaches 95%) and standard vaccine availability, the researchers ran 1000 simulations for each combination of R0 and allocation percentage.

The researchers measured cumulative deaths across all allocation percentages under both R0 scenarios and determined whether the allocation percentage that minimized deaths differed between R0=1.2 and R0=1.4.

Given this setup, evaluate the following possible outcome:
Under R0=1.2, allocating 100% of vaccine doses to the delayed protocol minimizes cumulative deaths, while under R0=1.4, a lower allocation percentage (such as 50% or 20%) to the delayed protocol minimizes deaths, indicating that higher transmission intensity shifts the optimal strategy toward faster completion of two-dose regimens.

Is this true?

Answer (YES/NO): NO